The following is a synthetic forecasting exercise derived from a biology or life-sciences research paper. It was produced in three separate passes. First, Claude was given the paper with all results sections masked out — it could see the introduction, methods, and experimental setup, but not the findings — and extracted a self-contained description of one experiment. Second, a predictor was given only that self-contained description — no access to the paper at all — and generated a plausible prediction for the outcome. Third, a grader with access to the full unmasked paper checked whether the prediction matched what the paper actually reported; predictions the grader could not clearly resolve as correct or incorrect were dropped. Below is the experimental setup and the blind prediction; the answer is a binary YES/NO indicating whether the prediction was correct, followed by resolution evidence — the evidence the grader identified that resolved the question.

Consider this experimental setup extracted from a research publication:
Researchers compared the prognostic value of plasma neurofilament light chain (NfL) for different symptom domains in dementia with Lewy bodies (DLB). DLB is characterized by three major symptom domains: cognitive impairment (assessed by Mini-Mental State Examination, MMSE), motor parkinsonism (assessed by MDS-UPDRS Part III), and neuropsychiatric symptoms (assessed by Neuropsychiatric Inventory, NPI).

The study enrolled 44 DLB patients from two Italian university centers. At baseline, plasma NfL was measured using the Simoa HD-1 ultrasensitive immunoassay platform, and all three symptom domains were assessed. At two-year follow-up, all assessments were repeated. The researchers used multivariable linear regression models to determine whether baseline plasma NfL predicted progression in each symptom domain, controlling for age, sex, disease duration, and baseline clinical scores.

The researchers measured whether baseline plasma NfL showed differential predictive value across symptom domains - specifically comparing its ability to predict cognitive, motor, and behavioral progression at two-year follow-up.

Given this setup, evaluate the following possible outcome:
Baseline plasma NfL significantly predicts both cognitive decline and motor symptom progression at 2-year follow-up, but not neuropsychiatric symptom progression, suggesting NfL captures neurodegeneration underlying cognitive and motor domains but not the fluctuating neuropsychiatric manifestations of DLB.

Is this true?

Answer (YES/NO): NO